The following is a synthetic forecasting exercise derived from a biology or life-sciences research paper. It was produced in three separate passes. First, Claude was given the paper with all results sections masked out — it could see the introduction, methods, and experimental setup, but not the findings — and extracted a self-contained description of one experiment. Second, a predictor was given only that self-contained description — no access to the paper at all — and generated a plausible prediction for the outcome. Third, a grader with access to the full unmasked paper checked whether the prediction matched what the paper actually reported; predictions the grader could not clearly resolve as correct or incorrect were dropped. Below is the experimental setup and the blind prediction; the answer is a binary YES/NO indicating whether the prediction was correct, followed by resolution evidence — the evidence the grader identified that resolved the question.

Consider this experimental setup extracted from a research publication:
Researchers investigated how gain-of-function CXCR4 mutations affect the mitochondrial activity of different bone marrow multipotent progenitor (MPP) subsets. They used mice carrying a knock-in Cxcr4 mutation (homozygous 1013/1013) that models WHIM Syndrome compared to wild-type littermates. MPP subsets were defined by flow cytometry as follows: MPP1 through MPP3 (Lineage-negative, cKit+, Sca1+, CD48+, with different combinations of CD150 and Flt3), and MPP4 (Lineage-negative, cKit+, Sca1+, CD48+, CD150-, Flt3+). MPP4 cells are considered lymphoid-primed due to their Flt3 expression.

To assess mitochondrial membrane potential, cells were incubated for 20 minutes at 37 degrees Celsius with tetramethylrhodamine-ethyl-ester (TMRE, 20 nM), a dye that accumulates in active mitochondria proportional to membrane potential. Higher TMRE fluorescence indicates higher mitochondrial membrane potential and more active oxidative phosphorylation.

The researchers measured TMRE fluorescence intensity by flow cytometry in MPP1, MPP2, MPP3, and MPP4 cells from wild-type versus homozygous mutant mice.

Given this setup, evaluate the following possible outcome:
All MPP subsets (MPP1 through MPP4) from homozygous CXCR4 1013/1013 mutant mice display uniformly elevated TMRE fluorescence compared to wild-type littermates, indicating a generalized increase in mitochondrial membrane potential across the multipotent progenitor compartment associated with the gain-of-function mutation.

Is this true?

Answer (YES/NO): NO